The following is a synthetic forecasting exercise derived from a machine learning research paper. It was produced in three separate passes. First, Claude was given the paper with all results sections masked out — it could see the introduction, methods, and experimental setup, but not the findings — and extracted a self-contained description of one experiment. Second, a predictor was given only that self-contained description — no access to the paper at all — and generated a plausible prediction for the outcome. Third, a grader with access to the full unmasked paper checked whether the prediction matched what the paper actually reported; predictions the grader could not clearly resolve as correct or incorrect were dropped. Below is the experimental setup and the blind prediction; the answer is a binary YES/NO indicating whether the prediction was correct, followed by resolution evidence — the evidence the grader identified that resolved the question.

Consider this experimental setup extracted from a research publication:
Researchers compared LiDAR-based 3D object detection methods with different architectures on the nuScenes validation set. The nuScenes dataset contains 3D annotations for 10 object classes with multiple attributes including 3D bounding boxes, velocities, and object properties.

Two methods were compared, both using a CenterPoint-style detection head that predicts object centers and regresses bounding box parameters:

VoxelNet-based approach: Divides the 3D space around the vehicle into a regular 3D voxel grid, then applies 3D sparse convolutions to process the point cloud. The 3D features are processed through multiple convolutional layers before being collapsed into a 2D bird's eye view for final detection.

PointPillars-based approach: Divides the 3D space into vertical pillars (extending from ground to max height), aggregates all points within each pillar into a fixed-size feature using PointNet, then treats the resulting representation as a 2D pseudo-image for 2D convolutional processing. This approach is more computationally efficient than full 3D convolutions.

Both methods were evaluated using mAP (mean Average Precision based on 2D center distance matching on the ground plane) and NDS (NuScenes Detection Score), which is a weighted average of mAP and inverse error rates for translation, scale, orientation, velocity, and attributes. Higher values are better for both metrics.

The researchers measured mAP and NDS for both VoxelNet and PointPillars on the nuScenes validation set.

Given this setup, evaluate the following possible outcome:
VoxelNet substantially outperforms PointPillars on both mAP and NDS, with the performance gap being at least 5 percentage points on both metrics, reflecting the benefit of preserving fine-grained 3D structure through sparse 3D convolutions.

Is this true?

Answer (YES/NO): YES